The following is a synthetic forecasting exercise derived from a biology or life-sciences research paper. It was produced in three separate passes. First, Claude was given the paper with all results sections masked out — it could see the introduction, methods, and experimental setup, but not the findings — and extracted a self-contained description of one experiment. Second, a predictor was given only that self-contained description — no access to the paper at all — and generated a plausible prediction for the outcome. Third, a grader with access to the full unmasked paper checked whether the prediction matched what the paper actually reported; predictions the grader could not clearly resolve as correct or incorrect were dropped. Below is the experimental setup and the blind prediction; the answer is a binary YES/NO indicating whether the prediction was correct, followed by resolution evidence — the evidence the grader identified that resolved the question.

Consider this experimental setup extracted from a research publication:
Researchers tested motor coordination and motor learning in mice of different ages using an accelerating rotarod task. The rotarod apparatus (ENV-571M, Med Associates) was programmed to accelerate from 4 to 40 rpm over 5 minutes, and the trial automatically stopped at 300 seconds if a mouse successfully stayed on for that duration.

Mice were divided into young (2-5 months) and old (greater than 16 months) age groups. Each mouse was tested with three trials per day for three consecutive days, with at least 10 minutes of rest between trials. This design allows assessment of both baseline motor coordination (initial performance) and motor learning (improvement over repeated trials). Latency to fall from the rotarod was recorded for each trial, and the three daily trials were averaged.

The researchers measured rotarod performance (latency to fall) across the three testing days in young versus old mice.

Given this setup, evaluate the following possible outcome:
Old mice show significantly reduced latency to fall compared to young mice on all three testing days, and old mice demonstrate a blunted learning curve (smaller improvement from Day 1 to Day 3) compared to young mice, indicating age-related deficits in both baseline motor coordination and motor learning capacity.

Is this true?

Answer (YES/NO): NO